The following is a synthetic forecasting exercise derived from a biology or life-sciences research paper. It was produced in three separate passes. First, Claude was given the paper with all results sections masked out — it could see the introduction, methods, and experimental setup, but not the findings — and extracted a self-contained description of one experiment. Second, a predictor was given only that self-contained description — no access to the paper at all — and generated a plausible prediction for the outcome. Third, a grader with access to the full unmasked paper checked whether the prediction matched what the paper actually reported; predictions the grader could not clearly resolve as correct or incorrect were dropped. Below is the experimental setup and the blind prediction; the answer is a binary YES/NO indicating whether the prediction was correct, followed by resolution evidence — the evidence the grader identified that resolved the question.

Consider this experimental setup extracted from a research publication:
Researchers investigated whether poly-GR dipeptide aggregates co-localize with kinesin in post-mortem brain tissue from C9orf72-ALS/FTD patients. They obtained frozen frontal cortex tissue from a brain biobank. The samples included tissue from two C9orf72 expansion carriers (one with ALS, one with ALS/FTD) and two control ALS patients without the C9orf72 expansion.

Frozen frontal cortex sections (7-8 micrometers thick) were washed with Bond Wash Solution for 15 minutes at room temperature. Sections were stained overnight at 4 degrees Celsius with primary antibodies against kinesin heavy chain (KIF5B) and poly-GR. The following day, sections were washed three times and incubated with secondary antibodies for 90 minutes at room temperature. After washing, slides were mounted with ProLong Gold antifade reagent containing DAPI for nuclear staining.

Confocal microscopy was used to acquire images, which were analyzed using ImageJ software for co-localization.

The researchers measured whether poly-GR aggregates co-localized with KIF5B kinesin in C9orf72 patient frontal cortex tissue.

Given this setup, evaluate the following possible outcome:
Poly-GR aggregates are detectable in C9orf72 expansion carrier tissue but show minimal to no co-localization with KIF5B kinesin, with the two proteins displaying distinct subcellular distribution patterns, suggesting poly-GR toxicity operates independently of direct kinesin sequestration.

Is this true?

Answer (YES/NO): NO